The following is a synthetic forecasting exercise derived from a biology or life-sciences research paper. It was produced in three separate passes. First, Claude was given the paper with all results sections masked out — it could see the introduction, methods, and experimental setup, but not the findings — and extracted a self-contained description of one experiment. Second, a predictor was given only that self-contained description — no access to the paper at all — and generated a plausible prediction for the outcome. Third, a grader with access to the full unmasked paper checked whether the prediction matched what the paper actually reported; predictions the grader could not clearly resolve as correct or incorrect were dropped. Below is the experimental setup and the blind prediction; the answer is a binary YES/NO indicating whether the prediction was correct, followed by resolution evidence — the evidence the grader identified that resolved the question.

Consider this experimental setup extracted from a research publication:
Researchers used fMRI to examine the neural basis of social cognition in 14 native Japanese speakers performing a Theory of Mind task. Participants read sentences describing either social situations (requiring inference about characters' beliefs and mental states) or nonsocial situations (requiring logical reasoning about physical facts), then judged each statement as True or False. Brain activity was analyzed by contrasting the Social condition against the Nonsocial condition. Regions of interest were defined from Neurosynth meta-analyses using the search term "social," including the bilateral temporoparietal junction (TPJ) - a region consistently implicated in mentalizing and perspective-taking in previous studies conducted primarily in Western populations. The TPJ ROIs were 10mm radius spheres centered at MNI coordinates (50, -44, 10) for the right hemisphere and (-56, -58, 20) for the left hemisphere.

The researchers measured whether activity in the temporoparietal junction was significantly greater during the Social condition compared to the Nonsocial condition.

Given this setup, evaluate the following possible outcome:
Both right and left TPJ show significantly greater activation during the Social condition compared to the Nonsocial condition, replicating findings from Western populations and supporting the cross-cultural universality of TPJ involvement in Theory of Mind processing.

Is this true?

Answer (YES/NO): YES